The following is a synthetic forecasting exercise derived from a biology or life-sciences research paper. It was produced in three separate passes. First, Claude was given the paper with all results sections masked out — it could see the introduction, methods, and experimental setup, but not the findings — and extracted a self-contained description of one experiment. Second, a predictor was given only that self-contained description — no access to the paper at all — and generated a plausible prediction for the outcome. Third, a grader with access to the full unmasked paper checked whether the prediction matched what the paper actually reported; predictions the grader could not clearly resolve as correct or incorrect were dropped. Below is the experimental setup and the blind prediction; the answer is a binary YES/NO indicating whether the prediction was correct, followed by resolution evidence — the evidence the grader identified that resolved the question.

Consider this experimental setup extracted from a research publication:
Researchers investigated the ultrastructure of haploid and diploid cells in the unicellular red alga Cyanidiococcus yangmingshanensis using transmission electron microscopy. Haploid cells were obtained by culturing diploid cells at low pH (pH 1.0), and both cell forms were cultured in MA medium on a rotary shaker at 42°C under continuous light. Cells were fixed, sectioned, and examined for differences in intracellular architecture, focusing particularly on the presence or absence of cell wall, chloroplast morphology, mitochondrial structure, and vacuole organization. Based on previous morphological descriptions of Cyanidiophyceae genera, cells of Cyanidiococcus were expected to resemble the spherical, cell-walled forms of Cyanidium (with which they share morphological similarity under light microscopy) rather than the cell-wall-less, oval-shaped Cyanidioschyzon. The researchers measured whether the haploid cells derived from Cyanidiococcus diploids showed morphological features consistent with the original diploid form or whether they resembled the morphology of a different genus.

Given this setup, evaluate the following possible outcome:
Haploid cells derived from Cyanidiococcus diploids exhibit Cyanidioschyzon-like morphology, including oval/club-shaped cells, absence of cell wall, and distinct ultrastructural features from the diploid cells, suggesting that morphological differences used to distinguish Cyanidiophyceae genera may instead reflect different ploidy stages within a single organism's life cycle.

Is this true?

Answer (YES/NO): YES